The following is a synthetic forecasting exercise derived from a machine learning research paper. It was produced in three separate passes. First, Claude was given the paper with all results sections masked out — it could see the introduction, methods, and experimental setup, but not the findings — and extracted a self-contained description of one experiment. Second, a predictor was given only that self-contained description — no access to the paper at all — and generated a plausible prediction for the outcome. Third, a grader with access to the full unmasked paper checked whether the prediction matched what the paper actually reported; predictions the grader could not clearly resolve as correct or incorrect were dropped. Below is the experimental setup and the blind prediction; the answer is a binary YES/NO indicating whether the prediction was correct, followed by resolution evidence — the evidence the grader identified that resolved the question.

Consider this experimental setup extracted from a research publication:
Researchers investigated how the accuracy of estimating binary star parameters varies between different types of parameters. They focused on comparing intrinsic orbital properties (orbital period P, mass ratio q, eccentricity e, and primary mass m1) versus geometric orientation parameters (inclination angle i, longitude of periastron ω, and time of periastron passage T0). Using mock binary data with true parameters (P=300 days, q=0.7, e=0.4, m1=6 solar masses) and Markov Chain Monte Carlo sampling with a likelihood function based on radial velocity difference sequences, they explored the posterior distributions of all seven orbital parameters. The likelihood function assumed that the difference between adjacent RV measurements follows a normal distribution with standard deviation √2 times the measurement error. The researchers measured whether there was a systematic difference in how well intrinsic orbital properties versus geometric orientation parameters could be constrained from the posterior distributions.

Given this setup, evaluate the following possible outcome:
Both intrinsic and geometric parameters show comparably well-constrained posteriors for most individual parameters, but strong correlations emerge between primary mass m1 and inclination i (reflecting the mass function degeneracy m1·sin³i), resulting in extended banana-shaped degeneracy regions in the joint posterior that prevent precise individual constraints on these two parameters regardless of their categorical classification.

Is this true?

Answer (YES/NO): NO